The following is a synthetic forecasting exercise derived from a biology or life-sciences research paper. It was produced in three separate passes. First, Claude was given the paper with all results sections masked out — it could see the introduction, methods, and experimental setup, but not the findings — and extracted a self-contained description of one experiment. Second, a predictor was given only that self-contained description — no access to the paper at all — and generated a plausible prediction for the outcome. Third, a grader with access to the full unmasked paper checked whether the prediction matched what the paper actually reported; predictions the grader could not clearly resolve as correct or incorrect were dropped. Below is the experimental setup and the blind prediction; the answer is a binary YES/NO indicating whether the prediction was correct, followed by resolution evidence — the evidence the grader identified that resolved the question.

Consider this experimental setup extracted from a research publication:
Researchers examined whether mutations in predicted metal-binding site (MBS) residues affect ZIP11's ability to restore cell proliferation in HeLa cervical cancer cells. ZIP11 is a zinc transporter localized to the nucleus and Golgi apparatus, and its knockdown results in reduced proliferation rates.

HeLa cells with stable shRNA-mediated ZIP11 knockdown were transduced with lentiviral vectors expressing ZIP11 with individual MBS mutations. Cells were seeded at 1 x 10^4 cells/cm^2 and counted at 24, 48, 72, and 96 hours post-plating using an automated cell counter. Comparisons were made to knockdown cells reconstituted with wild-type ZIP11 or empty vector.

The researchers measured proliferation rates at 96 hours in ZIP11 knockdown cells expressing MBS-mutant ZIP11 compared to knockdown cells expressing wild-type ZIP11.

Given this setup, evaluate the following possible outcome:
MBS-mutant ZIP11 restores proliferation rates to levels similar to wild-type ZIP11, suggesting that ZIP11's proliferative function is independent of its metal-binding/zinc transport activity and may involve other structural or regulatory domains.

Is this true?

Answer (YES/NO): NO